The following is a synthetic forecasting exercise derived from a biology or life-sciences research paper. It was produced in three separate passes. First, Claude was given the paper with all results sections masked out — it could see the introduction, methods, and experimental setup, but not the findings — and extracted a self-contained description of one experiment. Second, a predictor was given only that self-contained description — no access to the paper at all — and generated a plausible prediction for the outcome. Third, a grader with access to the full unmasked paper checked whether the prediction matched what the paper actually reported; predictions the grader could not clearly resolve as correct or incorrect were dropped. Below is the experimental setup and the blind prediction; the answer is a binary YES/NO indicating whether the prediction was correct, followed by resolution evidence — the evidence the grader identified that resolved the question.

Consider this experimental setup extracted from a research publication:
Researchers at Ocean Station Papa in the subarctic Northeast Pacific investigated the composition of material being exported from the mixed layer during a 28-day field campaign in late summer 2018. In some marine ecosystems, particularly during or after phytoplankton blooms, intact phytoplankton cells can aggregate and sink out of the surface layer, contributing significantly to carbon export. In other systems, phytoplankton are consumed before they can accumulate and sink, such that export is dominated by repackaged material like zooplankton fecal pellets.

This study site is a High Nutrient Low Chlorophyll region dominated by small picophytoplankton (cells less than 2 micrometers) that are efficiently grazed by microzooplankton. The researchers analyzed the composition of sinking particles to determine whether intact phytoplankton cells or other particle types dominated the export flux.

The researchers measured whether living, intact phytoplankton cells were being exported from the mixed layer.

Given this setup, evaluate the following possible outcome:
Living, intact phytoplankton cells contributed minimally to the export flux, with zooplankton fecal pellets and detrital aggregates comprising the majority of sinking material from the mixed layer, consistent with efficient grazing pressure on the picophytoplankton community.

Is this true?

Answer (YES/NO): NO